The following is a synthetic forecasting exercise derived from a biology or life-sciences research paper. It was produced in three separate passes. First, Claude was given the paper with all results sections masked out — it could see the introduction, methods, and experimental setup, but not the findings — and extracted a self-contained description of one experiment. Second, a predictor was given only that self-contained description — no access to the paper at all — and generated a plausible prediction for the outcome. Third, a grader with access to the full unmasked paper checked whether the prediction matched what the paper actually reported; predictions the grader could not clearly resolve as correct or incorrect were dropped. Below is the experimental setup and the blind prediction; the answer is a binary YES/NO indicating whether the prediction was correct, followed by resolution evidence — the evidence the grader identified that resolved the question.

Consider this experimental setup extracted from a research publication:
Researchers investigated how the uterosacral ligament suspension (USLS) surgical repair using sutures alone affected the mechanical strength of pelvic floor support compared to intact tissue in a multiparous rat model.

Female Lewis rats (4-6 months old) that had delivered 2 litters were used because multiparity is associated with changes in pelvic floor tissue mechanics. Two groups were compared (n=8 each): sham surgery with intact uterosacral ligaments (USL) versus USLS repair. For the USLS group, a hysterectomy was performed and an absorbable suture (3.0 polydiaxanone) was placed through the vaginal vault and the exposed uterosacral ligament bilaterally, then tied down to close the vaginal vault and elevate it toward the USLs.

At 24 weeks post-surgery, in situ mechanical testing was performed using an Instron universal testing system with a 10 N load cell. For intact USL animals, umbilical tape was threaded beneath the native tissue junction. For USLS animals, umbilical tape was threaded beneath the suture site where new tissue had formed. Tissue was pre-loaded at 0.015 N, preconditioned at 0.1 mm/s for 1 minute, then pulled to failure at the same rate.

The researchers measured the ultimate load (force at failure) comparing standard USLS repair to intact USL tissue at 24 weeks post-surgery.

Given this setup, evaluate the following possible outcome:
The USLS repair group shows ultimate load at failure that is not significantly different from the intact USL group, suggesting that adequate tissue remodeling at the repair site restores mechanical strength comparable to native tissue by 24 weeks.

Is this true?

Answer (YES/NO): NO